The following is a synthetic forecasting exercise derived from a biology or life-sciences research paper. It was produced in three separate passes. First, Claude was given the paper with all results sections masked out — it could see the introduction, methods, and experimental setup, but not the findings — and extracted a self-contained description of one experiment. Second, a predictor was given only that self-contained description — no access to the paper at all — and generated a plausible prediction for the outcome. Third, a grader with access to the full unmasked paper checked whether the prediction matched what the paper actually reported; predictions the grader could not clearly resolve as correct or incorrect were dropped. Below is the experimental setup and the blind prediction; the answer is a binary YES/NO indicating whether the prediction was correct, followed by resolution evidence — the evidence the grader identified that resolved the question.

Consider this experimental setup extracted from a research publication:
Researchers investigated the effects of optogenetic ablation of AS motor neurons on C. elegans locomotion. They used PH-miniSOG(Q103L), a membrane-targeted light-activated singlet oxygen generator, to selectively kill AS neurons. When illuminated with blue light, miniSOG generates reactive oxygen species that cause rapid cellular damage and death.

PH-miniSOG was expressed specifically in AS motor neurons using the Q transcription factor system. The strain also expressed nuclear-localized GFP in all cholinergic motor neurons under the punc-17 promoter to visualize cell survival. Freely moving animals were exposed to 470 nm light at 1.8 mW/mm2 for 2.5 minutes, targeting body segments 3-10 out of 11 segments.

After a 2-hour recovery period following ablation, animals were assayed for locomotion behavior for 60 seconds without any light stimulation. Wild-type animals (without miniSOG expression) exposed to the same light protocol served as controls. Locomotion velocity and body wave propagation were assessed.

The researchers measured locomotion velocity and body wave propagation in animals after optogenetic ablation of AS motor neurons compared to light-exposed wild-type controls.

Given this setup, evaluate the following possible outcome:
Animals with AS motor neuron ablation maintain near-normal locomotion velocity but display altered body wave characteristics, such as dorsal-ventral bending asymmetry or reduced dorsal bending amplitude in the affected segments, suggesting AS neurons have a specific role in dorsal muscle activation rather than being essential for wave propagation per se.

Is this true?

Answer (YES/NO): NO